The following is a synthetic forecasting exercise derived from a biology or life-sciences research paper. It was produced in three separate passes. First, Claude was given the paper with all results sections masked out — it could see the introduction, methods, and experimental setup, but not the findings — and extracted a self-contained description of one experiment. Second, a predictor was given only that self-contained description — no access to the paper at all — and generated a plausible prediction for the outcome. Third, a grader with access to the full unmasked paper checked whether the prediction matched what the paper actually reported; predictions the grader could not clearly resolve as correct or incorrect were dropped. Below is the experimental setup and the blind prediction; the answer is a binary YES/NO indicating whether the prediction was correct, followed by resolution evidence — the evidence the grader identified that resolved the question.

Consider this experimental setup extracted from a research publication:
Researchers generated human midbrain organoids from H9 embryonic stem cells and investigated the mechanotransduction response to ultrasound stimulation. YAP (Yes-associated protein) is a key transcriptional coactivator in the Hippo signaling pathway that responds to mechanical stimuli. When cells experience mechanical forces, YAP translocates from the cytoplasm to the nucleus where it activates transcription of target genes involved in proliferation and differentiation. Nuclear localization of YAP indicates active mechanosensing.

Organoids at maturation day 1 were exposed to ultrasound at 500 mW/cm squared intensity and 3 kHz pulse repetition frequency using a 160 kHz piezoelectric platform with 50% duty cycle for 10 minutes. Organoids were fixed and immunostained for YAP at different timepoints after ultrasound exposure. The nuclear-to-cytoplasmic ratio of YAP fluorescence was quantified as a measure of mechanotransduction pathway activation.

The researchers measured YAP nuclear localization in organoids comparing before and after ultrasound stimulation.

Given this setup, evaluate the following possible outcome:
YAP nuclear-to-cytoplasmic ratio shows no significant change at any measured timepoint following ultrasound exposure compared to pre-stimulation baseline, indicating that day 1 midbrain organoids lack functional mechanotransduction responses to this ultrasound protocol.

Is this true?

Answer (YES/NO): NO